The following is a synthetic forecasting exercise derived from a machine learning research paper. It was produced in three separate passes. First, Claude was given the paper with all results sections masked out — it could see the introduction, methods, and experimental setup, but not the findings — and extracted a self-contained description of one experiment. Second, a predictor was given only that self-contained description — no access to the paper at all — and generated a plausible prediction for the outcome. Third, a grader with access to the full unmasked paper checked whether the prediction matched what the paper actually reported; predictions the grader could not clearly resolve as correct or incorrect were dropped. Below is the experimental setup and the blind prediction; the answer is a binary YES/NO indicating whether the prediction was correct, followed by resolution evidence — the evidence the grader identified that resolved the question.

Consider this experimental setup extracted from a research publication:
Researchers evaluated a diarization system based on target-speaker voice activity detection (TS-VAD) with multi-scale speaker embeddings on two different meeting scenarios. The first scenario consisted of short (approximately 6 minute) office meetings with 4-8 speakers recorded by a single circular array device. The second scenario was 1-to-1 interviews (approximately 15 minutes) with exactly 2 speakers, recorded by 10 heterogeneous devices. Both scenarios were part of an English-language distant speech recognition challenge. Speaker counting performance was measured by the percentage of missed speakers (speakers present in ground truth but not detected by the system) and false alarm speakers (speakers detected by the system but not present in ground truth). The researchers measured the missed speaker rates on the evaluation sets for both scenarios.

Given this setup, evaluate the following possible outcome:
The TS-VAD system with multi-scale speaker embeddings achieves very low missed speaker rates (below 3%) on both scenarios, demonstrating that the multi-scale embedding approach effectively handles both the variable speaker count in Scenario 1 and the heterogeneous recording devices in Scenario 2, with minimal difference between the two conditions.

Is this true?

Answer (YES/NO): NO